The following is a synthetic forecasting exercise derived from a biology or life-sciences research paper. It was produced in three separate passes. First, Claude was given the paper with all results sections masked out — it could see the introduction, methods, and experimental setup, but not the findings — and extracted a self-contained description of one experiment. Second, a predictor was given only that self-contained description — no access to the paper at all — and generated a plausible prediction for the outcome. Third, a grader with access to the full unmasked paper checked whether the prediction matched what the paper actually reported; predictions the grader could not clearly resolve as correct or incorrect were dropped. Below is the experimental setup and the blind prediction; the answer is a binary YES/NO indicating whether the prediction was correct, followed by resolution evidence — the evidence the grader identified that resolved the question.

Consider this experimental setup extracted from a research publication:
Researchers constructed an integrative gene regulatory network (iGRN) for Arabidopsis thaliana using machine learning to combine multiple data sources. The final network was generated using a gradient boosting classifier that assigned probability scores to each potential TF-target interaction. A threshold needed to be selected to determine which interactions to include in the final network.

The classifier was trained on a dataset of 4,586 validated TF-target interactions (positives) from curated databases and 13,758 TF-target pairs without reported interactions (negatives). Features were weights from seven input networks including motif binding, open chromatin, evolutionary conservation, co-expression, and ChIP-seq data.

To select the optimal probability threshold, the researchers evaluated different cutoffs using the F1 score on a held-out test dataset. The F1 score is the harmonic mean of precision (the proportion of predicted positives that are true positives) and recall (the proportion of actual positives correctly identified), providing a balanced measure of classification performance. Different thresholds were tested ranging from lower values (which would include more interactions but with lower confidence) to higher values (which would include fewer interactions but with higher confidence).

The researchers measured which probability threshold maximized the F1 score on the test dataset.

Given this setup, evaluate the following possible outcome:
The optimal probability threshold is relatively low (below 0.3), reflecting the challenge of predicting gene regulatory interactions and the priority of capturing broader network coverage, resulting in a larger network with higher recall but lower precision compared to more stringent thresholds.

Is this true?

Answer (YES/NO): NO